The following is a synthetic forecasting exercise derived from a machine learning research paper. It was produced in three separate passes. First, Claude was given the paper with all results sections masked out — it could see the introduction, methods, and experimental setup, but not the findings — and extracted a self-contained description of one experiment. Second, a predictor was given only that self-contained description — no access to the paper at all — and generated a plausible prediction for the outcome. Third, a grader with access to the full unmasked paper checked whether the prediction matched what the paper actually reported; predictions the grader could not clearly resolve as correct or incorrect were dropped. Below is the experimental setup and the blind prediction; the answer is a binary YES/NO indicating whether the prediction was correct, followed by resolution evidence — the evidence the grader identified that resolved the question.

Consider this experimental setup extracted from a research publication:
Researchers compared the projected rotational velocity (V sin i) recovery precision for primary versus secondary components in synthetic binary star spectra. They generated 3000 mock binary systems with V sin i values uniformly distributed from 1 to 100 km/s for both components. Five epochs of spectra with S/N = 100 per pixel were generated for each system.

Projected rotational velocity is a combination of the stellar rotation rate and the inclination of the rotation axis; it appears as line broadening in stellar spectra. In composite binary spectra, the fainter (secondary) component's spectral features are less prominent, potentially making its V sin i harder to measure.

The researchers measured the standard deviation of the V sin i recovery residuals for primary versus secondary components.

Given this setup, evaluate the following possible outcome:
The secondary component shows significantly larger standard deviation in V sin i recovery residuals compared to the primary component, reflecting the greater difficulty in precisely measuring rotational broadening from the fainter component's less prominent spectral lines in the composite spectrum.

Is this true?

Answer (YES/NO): YES